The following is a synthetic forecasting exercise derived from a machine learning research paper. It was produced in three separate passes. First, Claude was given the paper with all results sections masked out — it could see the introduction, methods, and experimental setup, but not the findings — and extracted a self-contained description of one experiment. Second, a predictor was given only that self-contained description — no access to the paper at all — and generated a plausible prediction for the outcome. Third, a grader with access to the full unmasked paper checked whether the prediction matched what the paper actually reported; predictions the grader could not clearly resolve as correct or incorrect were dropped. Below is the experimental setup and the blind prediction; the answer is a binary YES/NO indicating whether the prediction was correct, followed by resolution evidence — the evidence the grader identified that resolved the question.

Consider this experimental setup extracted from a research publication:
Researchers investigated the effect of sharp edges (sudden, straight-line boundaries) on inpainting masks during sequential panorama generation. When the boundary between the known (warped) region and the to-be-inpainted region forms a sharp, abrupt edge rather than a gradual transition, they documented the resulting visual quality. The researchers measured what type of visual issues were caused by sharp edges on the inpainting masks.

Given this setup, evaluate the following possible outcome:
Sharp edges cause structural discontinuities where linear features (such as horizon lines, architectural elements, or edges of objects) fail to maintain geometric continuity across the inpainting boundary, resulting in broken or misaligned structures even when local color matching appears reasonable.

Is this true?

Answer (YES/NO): NO